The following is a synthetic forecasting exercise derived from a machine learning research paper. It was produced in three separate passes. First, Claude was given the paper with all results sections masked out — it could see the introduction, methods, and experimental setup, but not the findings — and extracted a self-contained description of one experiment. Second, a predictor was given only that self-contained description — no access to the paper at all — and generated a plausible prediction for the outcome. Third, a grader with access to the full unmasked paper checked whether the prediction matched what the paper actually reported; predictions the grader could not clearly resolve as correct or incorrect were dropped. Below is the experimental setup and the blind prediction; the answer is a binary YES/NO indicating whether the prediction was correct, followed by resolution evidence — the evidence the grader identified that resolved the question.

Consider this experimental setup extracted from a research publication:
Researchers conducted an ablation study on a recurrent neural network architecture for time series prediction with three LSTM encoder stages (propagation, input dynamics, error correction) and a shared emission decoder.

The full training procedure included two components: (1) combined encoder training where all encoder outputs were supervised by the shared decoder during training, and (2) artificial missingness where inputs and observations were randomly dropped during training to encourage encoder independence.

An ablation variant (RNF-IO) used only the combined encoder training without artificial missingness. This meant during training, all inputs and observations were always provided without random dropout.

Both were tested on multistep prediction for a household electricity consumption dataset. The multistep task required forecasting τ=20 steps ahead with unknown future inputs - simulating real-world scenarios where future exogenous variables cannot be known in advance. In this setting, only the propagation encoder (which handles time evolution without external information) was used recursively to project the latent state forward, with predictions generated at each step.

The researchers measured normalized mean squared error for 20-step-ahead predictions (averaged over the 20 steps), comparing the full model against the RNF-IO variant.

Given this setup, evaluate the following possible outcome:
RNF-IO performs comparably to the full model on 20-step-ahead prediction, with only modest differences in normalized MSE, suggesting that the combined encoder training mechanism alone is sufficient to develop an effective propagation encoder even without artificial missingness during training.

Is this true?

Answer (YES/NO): NO